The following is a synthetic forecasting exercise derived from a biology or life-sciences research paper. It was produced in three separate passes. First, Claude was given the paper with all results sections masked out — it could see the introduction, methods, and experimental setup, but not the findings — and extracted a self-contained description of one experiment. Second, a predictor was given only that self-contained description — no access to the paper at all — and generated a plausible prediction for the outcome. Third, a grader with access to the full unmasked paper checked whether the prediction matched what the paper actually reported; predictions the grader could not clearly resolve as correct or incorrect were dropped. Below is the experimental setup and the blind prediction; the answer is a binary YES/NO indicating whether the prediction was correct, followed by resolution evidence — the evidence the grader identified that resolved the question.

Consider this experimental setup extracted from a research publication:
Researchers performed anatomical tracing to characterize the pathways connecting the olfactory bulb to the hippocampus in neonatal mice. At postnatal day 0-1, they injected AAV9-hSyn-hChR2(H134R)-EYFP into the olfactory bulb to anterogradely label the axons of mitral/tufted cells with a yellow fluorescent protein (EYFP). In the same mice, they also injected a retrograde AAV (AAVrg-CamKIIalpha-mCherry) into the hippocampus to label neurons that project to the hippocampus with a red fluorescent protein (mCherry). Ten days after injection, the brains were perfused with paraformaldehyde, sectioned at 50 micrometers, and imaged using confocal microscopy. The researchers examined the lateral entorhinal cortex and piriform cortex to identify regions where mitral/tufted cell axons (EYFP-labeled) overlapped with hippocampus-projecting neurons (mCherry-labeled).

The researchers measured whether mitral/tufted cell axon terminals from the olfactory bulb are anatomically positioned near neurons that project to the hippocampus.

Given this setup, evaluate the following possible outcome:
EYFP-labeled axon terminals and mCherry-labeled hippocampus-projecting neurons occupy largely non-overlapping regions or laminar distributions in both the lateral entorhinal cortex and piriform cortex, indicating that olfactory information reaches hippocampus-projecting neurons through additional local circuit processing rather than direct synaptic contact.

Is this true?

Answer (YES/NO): NO